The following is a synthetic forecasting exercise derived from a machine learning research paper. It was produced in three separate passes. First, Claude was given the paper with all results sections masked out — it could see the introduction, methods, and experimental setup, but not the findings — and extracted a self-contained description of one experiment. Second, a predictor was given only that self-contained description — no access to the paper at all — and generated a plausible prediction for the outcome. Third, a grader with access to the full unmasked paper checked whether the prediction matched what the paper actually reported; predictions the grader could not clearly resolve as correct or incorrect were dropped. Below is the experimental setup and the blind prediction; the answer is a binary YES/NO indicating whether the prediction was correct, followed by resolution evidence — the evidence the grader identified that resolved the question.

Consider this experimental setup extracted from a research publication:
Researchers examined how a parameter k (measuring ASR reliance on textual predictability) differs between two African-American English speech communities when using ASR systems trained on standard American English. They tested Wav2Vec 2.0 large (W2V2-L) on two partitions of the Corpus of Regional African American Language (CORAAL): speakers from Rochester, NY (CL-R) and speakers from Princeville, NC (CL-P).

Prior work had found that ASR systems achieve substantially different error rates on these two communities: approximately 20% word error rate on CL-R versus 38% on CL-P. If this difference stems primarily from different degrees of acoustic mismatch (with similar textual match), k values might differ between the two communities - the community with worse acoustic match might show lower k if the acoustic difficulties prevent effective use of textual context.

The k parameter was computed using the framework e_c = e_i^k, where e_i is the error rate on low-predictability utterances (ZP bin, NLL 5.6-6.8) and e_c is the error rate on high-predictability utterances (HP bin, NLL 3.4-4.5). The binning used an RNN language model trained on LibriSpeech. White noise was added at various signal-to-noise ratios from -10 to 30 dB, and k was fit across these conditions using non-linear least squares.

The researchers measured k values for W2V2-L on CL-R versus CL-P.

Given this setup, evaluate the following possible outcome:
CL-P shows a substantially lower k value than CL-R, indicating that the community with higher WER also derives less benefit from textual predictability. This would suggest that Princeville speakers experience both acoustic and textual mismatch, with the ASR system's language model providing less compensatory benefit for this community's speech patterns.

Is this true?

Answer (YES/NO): NO